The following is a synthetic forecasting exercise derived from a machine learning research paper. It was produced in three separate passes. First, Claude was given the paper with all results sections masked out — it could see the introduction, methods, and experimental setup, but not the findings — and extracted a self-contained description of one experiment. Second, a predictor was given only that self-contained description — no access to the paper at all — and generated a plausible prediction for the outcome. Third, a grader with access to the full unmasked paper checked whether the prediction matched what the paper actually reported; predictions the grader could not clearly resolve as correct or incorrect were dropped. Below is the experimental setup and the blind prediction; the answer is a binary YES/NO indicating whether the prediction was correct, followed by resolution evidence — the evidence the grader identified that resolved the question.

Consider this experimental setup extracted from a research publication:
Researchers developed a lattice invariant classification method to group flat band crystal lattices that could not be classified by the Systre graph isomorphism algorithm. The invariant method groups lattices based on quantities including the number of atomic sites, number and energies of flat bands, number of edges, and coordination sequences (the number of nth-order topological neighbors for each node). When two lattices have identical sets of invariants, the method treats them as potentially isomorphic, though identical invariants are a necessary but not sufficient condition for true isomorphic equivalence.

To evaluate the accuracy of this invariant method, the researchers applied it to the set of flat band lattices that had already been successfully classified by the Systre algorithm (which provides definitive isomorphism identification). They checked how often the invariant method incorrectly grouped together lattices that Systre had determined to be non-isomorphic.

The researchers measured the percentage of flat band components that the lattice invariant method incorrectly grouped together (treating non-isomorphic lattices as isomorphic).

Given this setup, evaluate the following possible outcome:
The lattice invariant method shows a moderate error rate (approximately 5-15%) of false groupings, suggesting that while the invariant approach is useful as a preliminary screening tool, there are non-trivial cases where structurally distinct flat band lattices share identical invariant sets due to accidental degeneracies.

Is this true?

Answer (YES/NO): NO